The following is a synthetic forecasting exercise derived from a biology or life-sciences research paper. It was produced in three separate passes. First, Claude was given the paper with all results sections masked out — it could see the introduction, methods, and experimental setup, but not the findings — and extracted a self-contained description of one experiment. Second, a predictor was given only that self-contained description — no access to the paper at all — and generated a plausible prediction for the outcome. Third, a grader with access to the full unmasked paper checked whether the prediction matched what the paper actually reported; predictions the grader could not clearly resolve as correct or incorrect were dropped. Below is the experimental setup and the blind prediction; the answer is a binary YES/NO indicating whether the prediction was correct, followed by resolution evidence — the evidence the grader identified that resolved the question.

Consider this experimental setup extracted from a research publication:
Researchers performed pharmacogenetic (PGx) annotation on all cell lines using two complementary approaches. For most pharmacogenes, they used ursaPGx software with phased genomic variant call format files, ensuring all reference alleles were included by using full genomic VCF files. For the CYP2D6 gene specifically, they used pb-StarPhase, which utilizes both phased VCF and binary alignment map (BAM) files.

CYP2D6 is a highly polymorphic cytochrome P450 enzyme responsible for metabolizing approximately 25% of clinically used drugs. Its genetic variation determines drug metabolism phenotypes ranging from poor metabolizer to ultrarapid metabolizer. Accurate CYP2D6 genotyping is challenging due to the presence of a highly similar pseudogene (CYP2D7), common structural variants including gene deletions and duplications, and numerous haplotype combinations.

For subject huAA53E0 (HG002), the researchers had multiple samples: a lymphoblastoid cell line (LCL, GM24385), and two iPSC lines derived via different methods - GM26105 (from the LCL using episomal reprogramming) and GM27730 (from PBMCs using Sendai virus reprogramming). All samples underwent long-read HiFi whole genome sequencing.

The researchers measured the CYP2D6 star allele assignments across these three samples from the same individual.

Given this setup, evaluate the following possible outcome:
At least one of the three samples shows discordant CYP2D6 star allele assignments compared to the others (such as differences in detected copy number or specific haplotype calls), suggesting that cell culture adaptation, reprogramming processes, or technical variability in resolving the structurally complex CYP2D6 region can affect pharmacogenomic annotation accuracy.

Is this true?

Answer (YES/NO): NO